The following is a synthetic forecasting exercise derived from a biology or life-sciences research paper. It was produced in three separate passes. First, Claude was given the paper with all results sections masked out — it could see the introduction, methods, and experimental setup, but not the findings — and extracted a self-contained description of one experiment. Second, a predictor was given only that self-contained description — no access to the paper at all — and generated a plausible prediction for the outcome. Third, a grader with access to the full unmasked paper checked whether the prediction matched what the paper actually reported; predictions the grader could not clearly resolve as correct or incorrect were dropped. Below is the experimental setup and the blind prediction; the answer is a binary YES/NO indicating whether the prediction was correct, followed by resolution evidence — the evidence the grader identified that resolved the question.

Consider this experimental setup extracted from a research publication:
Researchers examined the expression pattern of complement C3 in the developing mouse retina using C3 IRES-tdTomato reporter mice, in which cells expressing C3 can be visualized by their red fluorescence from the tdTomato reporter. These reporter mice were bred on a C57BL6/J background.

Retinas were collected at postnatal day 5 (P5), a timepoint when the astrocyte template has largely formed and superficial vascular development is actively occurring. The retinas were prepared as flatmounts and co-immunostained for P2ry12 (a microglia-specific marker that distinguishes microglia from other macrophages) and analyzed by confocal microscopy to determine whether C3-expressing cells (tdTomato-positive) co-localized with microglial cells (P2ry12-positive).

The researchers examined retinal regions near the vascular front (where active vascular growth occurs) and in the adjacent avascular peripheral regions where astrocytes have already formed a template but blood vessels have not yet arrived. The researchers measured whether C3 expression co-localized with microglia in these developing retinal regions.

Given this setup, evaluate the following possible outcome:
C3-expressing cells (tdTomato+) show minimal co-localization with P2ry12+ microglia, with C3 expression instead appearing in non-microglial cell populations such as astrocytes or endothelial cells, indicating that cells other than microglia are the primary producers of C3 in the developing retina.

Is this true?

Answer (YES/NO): NO